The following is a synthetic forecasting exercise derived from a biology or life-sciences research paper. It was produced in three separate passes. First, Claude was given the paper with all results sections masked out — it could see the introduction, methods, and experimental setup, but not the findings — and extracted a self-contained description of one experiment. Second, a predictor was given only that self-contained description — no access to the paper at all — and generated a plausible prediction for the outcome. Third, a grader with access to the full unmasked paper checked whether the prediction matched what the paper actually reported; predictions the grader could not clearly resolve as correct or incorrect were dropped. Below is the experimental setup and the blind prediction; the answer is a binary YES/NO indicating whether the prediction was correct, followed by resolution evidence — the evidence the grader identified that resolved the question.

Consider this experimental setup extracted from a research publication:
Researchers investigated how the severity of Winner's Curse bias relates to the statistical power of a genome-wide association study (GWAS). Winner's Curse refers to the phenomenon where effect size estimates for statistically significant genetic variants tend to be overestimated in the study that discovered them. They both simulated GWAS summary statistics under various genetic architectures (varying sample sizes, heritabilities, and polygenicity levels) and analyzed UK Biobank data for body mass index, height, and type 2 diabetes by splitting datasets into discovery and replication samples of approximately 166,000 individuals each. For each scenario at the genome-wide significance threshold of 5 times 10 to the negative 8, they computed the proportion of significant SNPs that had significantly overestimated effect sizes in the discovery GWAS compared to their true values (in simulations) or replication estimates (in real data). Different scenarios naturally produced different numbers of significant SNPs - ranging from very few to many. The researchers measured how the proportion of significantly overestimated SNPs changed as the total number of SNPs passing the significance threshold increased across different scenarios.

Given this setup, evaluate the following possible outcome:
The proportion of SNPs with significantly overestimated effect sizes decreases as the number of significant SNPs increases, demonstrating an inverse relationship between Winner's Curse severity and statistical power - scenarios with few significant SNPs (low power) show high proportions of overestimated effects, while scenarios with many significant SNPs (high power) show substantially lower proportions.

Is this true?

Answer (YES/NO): YES